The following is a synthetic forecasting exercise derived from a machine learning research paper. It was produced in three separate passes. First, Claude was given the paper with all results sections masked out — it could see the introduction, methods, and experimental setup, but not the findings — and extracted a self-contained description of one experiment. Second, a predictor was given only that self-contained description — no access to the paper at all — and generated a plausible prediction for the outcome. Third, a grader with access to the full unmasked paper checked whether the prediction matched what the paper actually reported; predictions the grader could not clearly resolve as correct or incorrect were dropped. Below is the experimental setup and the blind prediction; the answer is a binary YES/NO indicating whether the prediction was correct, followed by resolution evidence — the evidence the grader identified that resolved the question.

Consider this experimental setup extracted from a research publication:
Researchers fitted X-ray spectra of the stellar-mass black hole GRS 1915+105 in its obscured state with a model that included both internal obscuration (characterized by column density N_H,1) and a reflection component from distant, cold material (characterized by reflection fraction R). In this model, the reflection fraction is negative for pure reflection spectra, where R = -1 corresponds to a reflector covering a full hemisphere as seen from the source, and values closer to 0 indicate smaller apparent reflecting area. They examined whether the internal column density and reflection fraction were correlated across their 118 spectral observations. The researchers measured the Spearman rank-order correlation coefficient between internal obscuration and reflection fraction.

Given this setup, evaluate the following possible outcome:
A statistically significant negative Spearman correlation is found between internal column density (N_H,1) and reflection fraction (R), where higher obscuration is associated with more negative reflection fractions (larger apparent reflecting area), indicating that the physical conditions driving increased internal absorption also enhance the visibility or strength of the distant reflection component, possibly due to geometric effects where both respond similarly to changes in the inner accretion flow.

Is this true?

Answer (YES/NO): YES